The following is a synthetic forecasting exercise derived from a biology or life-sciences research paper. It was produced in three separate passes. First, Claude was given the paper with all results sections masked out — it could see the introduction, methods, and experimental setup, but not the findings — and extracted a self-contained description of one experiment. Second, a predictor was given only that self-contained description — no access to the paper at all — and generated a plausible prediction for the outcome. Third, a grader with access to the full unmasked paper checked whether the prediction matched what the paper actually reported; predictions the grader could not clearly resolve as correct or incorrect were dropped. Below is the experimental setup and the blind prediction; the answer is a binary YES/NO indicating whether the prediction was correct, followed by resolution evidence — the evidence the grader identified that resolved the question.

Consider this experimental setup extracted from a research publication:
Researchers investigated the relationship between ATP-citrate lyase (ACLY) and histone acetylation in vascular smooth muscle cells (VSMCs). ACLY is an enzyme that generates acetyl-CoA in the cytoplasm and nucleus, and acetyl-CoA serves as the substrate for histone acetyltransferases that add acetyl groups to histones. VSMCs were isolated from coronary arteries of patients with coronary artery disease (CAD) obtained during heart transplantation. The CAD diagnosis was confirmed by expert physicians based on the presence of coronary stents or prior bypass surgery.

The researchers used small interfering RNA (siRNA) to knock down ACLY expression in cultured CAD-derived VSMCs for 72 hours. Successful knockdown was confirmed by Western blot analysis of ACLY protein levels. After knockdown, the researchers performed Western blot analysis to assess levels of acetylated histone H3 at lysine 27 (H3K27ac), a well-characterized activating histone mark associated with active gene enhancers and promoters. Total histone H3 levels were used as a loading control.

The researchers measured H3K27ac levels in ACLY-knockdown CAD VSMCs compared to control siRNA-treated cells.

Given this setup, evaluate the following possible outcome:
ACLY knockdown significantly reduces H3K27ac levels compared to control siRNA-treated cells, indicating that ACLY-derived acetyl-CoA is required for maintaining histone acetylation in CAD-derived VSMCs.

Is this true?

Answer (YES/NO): YES